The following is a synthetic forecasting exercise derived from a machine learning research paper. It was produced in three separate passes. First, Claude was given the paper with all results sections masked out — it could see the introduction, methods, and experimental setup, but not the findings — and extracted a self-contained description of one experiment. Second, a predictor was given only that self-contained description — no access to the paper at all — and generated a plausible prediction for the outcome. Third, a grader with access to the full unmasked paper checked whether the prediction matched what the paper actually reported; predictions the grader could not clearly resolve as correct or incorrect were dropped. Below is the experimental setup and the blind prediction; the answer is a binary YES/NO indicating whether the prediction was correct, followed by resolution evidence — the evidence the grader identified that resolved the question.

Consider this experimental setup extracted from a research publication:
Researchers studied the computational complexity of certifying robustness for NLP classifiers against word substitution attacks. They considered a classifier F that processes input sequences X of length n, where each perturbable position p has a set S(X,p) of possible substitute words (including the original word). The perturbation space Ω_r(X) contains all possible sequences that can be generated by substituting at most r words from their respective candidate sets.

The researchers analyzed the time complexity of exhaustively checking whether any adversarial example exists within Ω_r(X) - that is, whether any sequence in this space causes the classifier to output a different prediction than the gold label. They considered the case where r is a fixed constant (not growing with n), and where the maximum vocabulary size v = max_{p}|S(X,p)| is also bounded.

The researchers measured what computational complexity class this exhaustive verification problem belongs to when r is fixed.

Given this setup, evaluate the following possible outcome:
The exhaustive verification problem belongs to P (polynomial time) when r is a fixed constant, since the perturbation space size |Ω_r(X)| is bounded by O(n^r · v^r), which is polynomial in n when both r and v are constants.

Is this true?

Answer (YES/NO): YES